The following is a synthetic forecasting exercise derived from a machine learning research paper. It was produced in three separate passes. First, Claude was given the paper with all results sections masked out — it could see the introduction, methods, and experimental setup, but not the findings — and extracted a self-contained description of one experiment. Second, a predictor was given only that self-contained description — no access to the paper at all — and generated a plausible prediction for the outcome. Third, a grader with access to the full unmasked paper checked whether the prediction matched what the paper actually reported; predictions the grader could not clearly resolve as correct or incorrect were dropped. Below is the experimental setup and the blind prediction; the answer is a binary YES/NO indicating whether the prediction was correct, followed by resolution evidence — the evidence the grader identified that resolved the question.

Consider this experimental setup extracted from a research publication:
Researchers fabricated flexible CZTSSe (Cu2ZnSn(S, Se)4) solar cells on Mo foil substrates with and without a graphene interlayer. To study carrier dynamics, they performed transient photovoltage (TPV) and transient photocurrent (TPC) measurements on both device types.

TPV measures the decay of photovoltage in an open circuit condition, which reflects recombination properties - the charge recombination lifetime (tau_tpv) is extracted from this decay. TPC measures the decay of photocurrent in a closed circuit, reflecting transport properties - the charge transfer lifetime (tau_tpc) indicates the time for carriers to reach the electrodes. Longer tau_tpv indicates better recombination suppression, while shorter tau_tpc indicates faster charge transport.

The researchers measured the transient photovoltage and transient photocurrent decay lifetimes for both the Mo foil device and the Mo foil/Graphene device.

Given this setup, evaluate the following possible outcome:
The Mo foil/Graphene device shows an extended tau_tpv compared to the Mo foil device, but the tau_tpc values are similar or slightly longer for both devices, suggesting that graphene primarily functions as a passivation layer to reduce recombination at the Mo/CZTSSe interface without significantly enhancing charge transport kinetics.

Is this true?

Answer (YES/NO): NO